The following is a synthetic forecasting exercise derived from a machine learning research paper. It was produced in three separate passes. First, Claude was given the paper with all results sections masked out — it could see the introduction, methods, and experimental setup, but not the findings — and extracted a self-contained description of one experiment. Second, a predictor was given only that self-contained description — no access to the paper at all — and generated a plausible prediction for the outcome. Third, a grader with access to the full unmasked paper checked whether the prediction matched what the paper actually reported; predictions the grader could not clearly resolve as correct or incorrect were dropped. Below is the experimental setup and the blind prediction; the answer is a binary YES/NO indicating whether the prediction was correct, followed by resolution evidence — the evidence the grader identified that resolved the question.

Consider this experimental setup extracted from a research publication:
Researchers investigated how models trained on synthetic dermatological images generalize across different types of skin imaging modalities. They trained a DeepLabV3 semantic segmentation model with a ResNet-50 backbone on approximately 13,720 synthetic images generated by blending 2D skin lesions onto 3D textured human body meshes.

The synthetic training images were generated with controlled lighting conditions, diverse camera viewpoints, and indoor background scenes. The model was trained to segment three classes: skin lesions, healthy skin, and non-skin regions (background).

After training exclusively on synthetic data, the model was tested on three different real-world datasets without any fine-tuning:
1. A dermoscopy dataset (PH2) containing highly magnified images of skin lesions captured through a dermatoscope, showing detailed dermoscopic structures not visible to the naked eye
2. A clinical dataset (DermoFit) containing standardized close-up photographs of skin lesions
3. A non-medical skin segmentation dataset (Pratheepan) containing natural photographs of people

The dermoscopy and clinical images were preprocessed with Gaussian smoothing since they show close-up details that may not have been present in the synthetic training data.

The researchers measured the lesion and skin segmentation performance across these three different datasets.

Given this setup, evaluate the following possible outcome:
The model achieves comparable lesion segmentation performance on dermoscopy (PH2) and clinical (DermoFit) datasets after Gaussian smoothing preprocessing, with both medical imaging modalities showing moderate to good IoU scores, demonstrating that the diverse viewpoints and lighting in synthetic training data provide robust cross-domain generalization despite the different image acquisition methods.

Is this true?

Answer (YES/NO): YES